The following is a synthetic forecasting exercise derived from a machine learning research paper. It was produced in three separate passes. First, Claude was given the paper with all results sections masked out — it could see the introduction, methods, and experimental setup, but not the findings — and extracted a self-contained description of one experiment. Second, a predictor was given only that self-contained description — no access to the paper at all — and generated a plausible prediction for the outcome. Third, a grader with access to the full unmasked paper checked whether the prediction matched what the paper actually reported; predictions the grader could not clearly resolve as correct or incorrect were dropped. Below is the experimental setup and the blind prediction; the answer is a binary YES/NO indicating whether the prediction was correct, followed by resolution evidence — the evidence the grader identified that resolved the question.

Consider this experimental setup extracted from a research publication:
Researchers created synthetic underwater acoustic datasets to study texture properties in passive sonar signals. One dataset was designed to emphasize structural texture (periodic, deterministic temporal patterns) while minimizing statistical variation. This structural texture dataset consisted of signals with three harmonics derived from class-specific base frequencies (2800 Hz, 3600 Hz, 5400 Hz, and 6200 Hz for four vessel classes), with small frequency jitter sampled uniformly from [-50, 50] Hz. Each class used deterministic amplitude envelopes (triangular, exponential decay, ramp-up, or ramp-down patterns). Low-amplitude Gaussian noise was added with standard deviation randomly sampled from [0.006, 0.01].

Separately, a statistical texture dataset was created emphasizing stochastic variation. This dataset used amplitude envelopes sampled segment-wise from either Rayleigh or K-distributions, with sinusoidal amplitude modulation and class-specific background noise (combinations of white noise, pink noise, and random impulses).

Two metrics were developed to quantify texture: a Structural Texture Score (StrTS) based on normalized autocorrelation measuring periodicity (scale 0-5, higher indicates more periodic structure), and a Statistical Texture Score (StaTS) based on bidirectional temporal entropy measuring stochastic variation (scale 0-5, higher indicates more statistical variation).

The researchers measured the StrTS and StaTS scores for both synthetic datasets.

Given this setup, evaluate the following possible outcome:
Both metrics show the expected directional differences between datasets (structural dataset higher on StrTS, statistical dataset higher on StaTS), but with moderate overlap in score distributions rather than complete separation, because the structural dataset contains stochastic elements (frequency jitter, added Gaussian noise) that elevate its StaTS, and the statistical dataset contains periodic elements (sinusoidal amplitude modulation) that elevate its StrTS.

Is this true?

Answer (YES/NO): YES